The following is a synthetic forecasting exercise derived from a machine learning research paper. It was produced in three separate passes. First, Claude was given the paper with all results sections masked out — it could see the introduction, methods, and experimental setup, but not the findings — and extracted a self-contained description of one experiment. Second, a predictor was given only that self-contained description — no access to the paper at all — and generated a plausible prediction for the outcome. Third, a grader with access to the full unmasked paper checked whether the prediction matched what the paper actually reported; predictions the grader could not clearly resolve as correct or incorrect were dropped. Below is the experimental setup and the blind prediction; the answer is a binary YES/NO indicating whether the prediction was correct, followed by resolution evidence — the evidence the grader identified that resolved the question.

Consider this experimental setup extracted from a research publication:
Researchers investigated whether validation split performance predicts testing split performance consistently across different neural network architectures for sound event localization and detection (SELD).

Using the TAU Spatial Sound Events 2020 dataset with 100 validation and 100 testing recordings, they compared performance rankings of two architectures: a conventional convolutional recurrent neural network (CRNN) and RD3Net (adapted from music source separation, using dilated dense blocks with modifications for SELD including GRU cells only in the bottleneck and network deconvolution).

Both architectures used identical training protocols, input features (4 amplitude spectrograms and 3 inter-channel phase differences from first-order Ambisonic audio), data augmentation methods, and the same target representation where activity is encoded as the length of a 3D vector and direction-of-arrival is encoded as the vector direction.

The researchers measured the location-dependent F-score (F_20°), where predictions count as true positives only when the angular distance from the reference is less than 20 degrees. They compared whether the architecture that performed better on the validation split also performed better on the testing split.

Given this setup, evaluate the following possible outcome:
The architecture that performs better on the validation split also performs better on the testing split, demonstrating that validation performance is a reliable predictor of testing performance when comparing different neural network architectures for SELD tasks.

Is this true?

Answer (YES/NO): YES